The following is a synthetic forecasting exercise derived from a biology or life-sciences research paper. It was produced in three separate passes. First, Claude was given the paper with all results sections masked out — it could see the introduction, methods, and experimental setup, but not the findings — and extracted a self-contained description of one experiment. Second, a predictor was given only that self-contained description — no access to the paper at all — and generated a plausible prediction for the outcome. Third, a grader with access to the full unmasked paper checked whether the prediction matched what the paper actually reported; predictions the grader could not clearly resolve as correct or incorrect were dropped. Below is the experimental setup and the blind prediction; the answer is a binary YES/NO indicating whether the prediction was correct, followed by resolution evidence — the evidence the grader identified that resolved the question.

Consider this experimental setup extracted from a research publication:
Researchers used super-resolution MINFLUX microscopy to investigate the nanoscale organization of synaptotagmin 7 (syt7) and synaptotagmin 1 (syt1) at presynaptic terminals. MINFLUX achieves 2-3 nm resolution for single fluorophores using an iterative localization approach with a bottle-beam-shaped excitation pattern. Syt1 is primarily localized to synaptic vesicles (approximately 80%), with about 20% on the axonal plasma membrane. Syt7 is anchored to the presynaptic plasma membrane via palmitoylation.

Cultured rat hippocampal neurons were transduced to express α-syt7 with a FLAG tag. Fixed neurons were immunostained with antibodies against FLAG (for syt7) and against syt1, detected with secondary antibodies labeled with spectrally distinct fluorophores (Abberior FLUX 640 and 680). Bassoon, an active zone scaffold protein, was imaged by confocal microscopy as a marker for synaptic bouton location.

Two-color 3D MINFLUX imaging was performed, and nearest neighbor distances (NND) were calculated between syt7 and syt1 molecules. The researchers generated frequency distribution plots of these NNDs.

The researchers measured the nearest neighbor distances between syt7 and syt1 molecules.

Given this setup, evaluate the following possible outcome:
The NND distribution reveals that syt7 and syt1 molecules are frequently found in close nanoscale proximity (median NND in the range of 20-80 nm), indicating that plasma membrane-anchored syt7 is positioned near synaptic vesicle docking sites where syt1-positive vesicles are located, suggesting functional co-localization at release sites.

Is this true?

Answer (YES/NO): NO